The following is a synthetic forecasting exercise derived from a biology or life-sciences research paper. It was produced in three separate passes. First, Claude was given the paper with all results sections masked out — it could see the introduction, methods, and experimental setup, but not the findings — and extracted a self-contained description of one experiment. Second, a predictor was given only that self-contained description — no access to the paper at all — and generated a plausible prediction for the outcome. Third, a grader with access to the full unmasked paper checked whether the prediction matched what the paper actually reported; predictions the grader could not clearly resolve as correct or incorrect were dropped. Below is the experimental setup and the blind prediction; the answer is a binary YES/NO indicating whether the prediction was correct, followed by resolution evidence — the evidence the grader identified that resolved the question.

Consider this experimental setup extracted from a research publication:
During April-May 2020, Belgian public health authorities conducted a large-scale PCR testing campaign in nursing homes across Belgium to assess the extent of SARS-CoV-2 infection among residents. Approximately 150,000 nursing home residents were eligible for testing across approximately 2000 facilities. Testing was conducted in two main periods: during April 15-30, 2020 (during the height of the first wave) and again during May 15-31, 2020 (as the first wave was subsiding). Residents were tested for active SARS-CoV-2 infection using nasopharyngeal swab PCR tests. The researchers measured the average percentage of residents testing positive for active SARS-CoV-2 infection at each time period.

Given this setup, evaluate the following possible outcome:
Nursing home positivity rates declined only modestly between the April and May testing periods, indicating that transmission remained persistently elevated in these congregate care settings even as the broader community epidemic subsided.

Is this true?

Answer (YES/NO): NO